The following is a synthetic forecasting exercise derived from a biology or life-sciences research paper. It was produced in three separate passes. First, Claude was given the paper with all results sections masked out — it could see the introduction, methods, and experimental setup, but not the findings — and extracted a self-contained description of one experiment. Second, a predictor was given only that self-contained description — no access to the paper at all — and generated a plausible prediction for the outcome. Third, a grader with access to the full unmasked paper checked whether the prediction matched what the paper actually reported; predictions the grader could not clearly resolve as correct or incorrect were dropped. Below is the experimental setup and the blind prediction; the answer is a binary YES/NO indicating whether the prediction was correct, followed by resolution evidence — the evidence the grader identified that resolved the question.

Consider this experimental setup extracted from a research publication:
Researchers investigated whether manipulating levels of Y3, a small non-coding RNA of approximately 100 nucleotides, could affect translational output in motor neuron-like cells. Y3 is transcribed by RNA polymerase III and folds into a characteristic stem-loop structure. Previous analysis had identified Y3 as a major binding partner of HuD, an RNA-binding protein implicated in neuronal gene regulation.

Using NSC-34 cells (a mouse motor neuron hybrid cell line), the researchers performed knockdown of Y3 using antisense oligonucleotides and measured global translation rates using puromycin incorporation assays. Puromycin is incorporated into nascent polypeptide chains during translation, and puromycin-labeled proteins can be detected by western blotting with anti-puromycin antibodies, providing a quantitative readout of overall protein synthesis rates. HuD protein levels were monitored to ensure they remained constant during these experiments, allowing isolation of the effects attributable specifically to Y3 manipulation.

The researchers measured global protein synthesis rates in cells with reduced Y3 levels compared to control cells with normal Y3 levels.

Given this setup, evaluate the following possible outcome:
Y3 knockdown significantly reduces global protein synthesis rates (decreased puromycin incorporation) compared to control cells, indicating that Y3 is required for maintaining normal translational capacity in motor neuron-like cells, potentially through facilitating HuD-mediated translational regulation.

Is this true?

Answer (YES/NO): NO